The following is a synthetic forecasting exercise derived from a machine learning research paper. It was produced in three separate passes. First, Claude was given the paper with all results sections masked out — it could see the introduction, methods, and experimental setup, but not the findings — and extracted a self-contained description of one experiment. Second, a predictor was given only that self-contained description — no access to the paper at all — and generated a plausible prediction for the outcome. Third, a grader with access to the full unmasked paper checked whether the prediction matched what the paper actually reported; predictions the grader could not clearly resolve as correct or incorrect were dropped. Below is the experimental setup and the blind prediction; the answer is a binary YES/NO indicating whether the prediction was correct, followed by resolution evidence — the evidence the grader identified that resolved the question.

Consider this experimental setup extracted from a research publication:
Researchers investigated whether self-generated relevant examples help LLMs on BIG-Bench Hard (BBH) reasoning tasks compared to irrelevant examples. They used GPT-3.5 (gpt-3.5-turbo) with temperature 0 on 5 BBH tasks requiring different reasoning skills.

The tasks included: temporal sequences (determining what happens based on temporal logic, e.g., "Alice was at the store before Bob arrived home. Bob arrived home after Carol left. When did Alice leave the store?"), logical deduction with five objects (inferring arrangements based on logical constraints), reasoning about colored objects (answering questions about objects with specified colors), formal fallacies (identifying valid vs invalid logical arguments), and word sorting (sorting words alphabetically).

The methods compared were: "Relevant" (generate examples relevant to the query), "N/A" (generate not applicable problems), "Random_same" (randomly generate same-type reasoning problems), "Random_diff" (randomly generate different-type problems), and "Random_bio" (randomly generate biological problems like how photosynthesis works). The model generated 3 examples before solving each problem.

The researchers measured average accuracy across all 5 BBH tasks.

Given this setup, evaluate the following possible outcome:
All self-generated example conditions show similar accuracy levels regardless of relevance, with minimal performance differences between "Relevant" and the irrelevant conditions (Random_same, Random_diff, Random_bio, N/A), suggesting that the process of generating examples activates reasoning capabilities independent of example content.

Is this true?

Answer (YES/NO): NO